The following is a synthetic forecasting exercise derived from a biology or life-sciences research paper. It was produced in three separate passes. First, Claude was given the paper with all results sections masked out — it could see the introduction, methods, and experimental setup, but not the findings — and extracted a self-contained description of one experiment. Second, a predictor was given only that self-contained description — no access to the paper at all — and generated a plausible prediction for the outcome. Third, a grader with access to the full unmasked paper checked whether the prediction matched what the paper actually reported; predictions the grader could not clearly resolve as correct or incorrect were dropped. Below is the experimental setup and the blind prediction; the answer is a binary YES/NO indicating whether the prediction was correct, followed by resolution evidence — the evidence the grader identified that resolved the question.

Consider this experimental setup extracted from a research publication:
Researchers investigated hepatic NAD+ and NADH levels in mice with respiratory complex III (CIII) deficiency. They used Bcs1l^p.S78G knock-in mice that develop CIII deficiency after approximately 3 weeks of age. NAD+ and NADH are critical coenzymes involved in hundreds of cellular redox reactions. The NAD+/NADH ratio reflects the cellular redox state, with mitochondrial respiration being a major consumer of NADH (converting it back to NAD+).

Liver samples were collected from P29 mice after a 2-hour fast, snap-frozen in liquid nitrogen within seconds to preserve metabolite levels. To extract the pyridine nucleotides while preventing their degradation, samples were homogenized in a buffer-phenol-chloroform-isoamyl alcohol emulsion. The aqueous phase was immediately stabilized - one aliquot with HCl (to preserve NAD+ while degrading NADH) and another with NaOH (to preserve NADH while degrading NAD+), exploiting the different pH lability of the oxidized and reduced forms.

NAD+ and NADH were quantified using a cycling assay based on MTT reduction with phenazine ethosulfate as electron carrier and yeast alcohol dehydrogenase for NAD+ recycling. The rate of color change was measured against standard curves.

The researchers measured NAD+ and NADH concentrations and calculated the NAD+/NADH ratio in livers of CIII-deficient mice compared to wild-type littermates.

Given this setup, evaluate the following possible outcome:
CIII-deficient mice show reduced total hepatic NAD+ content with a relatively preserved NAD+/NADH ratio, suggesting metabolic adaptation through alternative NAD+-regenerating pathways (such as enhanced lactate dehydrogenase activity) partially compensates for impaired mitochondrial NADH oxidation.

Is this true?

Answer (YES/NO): NO